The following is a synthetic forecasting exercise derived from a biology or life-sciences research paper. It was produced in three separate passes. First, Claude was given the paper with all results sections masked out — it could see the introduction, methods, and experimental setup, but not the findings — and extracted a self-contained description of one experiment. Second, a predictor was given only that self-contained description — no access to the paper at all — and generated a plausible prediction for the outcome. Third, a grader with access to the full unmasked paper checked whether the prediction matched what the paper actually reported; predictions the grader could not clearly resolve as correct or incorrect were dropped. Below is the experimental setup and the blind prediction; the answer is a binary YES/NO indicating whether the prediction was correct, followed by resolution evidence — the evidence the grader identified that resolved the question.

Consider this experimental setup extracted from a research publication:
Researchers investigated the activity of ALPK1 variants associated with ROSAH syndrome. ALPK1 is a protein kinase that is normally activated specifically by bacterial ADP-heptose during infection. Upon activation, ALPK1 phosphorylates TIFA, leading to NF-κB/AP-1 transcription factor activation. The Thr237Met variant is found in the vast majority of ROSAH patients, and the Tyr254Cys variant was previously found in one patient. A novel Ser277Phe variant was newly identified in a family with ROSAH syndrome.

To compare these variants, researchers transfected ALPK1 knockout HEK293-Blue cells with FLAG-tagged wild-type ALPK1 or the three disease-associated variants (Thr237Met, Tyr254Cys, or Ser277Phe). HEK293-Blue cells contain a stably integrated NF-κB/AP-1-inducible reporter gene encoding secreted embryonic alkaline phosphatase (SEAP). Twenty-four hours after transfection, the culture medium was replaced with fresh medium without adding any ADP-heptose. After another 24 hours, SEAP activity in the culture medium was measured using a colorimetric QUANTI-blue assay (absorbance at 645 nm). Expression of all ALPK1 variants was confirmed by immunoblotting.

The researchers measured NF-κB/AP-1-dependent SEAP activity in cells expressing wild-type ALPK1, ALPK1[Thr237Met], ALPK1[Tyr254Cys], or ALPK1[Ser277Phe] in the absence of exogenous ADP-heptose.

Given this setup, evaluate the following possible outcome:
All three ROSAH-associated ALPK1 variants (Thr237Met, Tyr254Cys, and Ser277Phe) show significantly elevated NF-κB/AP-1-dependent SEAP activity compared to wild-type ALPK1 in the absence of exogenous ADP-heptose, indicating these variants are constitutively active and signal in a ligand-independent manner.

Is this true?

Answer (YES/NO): YES